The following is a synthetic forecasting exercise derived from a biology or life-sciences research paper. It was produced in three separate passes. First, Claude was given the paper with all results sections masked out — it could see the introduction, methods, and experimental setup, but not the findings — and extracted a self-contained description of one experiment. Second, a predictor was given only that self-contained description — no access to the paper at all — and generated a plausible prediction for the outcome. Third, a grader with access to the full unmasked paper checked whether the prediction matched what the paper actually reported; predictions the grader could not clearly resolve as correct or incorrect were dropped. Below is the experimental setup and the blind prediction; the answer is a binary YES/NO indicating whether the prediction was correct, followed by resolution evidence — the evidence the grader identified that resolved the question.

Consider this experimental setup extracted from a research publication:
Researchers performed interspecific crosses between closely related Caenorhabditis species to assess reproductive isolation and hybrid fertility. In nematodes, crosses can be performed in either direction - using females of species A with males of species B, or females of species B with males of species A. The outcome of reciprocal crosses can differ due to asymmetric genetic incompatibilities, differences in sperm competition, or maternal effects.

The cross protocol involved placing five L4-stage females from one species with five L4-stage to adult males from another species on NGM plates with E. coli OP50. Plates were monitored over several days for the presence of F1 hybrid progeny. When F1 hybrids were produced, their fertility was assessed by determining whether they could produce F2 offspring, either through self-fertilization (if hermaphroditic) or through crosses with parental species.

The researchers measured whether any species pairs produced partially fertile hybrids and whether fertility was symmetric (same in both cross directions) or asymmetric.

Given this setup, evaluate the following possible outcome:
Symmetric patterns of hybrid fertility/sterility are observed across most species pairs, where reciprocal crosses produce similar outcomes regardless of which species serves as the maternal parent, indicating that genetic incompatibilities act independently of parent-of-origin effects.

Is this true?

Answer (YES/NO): NO